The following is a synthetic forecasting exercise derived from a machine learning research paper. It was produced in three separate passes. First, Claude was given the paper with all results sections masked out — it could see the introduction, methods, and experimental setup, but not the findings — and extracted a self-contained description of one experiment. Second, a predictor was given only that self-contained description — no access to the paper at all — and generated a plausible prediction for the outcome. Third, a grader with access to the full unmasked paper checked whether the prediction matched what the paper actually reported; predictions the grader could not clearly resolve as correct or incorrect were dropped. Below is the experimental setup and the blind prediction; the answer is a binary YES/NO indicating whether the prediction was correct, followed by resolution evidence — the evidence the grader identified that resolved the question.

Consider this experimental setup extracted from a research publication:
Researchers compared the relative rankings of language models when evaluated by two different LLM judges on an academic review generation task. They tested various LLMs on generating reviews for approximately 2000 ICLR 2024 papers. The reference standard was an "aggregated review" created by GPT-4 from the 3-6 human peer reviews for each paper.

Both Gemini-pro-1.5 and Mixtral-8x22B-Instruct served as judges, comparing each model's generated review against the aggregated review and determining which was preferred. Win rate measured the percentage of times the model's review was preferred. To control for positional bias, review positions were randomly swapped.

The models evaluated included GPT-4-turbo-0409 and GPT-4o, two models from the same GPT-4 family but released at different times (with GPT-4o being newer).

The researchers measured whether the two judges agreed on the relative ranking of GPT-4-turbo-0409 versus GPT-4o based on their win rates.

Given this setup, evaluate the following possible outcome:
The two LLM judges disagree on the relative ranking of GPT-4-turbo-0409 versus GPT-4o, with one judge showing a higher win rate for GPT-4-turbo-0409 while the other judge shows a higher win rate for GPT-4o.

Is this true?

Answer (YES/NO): NO